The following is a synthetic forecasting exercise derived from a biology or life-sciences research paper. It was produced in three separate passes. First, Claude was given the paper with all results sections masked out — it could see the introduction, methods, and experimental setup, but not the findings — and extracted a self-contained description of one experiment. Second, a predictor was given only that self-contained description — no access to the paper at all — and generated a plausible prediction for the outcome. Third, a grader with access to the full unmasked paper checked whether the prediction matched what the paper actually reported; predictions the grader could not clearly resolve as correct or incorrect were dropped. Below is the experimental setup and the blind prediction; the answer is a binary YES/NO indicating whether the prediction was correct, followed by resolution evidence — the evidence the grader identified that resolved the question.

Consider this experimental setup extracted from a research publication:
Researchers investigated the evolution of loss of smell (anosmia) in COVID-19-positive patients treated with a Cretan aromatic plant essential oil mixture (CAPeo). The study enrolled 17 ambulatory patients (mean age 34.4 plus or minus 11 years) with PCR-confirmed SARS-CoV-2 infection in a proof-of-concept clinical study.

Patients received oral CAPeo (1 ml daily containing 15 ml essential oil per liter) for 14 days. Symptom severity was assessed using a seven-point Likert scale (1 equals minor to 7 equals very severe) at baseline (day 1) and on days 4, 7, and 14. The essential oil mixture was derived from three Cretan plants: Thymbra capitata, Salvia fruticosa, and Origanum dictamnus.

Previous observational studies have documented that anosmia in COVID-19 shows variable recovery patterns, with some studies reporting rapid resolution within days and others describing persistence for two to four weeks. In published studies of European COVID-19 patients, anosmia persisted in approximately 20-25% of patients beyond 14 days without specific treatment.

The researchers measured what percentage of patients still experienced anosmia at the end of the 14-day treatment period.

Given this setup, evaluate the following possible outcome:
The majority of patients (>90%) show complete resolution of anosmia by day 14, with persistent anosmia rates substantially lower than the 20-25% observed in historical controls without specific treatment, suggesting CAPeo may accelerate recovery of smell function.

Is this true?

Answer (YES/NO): NO